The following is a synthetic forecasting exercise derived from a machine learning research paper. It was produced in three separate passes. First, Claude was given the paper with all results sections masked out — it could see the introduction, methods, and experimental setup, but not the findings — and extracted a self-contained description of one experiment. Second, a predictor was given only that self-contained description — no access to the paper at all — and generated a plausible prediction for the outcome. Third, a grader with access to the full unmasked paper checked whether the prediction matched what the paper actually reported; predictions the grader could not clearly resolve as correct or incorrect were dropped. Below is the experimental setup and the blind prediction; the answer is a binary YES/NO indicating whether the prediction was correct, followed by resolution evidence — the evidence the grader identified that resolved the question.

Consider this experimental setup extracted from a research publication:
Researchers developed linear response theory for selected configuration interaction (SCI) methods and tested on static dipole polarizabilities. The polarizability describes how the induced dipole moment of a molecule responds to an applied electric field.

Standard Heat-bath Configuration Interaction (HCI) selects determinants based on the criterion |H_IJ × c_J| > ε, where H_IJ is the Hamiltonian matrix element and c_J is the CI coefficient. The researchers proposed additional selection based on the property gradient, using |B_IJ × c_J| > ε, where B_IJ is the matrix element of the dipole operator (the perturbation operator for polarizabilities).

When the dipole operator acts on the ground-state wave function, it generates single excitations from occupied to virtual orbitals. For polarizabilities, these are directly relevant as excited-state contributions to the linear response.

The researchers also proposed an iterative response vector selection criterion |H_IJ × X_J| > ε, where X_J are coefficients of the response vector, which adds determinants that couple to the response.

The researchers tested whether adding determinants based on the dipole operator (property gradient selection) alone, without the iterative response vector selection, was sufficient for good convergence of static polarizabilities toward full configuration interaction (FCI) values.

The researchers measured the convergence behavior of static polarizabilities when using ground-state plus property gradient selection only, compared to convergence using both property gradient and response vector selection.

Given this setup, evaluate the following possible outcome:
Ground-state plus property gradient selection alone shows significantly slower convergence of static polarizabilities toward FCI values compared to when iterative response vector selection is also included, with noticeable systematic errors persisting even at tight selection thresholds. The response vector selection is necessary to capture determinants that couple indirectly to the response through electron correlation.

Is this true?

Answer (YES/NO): NO